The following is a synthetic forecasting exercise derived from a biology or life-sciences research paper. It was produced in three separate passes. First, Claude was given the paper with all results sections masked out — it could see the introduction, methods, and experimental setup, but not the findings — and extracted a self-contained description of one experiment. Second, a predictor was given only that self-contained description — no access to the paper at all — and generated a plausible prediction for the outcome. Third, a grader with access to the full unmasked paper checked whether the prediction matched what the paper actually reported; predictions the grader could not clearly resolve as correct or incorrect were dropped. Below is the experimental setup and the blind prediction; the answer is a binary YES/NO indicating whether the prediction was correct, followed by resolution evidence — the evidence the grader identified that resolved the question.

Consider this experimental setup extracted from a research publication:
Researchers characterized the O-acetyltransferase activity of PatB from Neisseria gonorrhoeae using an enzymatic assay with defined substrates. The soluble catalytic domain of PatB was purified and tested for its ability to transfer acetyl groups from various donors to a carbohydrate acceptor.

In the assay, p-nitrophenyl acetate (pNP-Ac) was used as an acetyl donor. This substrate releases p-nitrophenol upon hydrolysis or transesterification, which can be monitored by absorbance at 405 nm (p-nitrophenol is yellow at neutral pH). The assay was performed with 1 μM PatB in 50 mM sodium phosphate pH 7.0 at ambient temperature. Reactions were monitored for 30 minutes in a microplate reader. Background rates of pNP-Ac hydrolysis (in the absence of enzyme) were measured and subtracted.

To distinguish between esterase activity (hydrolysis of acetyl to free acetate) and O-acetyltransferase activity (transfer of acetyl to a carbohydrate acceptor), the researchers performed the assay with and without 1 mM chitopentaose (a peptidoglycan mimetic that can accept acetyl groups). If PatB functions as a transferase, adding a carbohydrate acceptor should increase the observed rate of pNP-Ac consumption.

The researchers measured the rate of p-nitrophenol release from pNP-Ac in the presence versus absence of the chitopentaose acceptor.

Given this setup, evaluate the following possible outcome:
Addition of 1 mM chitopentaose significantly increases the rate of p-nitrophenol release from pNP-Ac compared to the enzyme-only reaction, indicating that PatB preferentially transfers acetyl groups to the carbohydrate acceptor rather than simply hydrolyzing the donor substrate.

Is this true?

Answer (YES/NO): YES